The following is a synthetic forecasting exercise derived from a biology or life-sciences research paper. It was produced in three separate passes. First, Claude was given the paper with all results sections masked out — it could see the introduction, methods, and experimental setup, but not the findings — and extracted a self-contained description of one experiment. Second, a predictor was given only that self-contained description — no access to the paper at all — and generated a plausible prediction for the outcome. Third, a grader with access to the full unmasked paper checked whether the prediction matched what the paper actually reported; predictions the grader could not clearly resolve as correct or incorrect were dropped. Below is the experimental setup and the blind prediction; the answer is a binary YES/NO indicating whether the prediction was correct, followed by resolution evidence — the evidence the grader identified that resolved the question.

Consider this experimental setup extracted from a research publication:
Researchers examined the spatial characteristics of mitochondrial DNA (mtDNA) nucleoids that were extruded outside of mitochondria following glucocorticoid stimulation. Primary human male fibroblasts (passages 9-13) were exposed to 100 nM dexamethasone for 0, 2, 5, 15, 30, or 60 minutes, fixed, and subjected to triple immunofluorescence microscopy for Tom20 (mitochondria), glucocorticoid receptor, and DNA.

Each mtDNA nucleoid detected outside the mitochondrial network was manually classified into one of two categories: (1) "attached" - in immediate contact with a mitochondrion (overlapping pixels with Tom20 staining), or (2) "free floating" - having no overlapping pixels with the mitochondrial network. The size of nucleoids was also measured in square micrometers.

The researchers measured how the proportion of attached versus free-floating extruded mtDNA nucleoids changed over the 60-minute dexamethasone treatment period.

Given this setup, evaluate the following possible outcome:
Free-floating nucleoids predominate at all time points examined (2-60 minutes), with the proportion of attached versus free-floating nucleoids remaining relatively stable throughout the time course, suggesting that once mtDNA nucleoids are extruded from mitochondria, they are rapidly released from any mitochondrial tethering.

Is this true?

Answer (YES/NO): NO